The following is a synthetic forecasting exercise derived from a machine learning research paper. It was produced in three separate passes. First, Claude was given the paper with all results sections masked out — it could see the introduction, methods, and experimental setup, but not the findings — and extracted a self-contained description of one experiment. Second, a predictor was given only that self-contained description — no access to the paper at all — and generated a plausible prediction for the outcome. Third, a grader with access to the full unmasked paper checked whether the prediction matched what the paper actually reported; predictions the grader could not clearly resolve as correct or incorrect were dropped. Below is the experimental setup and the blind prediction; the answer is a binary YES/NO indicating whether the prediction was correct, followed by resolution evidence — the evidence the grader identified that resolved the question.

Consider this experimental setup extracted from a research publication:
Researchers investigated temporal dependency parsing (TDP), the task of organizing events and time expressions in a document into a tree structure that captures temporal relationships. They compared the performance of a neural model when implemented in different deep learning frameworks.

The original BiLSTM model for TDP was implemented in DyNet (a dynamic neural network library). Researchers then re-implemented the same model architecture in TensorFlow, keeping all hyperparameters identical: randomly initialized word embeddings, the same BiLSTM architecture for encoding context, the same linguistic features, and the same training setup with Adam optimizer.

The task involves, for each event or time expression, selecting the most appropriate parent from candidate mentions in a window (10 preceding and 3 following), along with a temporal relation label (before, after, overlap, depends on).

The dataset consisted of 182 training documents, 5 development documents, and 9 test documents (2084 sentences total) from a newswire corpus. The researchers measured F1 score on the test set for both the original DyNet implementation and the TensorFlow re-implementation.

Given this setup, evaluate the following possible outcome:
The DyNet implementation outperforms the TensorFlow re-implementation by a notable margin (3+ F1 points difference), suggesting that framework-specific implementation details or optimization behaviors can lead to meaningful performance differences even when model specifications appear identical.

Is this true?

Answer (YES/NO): YES